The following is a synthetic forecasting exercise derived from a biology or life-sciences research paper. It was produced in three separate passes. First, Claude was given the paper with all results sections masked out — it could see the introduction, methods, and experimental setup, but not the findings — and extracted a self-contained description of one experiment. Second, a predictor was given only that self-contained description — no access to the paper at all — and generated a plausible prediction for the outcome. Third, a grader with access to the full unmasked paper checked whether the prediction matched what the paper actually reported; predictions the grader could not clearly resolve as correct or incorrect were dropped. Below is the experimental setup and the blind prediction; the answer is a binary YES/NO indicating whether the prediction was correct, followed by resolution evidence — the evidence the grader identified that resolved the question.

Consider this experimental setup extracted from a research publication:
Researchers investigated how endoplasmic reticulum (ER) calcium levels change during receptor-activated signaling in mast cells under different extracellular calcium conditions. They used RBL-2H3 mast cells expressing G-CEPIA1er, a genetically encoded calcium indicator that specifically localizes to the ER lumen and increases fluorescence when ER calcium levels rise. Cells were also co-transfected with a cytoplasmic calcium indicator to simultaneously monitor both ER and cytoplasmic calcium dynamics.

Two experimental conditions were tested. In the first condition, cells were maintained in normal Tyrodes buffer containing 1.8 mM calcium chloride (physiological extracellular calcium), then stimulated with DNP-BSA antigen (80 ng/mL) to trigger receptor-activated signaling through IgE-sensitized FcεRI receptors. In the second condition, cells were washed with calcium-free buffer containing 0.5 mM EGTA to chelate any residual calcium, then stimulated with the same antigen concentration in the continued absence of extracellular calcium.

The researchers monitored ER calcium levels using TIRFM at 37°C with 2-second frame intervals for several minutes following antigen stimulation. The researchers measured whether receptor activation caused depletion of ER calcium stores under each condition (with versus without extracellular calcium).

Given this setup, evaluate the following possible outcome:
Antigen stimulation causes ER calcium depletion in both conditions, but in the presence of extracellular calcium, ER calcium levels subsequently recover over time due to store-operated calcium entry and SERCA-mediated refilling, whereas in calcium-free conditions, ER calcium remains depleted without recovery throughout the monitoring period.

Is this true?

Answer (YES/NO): NO